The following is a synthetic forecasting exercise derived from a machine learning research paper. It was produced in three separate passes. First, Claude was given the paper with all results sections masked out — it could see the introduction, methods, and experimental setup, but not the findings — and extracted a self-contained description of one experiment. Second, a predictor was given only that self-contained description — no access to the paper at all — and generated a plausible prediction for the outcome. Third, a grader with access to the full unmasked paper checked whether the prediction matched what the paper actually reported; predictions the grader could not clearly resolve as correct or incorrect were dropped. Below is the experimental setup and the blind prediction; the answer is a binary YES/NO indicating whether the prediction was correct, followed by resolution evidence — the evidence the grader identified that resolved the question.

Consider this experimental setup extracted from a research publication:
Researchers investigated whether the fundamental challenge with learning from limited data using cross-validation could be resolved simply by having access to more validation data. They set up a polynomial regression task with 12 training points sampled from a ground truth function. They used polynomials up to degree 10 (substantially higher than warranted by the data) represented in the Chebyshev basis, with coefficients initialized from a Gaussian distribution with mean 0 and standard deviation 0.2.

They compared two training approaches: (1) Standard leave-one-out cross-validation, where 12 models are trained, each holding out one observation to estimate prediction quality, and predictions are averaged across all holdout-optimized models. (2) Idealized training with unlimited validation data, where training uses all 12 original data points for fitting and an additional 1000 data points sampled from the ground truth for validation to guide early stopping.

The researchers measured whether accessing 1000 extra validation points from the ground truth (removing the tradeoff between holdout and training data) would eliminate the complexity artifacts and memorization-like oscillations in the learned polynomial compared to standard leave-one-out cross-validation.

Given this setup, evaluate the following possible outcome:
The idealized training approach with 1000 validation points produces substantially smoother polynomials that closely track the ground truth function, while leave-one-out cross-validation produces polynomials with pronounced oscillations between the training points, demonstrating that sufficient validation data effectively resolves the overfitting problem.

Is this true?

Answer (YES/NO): NO